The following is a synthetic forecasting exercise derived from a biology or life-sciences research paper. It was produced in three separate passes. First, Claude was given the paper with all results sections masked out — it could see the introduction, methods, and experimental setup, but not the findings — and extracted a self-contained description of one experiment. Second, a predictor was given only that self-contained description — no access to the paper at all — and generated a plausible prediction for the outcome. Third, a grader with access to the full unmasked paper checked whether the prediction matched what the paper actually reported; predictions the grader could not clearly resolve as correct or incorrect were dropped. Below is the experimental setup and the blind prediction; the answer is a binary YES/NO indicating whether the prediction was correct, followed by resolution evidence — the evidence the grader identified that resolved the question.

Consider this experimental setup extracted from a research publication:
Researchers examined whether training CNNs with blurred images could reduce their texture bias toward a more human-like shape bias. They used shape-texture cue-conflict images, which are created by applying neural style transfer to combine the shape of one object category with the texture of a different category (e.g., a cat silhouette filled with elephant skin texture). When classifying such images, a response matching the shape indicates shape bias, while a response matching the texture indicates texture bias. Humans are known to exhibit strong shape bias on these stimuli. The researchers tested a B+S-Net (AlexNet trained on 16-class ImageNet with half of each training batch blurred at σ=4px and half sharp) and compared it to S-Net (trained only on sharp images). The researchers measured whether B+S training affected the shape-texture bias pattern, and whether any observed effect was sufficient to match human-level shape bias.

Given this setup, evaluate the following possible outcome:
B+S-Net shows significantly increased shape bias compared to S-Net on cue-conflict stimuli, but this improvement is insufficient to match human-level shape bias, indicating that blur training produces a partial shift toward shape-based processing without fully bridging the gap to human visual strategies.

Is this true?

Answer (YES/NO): YES